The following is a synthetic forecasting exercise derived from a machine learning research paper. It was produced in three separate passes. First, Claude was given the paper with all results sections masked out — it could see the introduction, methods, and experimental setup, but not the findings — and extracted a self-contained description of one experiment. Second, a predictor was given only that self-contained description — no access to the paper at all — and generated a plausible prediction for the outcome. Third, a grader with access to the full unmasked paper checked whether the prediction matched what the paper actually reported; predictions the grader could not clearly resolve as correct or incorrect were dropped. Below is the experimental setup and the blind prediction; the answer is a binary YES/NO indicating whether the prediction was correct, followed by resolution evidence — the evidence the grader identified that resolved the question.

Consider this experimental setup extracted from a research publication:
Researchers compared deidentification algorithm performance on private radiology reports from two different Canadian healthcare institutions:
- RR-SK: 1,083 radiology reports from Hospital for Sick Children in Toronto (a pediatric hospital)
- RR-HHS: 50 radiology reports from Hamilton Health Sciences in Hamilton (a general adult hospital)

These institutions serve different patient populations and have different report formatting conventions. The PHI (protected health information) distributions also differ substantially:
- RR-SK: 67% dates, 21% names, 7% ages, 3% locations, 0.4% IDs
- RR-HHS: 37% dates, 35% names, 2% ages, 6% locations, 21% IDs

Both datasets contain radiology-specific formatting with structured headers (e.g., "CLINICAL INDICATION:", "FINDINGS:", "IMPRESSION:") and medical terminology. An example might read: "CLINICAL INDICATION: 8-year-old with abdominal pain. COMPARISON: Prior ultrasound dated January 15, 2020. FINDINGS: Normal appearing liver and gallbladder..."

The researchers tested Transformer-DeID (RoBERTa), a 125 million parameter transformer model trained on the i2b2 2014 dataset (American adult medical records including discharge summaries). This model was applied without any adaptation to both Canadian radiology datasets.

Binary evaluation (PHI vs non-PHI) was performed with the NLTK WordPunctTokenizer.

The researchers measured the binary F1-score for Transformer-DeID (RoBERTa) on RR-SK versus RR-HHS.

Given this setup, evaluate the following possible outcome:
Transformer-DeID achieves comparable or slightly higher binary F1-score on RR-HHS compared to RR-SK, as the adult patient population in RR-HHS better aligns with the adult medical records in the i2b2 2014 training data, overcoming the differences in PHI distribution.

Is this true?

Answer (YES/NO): YES